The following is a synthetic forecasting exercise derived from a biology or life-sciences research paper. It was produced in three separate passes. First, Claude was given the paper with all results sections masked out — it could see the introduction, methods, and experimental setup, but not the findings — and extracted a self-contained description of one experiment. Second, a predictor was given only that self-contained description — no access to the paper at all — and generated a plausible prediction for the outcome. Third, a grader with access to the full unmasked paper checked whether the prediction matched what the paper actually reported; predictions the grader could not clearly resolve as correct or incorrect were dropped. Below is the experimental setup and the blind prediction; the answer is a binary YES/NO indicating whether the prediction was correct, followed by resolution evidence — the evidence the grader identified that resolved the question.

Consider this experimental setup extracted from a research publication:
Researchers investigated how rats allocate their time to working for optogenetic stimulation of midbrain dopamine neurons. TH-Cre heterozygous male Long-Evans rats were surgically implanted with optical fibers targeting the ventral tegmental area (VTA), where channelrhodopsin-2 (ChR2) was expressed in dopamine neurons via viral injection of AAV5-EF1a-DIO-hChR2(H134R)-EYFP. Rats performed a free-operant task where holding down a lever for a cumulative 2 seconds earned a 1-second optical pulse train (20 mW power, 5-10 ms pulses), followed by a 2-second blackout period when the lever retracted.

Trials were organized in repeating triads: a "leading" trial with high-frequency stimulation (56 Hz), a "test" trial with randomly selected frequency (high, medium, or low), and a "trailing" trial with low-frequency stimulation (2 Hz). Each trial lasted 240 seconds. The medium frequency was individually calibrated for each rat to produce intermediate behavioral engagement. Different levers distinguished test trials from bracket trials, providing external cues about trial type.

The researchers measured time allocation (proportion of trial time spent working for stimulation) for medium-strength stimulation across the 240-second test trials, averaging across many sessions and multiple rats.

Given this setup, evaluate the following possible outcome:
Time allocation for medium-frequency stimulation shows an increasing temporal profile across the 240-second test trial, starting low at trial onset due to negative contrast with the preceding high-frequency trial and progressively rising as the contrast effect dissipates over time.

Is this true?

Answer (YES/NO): NO